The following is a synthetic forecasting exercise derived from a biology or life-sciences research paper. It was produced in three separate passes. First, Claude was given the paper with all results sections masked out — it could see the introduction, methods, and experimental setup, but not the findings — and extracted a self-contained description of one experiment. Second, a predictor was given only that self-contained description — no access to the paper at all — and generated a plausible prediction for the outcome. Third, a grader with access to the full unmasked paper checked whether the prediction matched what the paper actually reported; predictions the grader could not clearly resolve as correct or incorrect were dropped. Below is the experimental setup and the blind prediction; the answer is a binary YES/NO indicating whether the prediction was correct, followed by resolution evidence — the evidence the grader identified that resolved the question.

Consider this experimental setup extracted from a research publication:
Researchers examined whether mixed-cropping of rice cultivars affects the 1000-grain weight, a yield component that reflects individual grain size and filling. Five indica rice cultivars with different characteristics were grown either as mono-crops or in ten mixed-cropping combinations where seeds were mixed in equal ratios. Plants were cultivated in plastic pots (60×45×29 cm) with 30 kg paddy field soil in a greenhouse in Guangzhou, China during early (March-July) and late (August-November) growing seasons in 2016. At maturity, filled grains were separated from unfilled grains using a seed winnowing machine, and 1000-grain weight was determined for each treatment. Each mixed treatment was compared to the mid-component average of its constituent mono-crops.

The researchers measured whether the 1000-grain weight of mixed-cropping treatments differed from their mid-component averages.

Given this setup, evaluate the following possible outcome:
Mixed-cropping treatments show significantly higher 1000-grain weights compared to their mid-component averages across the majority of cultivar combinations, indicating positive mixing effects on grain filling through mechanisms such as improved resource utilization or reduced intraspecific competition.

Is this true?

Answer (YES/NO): NO